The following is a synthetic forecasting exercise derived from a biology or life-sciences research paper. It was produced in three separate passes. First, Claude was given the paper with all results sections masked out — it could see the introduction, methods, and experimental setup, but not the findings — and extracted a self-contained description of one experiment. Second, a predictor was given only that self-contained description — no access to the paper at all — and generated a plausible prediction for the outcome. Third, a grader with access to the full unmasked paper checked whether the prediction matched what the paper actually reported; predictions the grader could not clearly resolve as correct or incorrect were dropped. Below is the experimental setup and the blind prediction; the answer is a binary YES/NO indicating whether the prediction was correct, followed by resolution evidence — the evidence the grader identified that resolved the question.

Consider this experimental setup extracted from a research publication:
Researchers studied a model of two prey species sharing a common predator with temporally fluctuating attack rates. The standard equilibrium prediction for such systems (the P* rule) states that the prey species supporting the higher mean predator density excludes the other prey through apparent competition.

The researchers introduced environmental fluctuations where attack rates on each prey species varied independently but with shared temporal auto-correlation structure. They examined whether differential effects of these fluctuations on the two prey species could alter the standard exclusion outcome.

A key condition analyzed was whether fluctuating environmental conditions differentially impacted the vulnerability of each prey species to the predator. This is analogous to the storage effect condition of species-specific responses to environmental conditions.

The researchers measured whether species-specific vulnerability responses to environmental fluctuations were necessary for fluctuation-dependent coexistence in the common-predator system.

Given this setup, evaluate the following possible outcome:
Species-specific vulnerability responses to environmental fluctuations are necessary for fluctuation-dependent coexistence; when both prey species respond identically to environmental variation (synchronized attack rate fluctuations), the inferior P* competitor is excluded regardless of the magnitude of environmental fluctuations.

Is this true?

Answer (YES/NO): YES